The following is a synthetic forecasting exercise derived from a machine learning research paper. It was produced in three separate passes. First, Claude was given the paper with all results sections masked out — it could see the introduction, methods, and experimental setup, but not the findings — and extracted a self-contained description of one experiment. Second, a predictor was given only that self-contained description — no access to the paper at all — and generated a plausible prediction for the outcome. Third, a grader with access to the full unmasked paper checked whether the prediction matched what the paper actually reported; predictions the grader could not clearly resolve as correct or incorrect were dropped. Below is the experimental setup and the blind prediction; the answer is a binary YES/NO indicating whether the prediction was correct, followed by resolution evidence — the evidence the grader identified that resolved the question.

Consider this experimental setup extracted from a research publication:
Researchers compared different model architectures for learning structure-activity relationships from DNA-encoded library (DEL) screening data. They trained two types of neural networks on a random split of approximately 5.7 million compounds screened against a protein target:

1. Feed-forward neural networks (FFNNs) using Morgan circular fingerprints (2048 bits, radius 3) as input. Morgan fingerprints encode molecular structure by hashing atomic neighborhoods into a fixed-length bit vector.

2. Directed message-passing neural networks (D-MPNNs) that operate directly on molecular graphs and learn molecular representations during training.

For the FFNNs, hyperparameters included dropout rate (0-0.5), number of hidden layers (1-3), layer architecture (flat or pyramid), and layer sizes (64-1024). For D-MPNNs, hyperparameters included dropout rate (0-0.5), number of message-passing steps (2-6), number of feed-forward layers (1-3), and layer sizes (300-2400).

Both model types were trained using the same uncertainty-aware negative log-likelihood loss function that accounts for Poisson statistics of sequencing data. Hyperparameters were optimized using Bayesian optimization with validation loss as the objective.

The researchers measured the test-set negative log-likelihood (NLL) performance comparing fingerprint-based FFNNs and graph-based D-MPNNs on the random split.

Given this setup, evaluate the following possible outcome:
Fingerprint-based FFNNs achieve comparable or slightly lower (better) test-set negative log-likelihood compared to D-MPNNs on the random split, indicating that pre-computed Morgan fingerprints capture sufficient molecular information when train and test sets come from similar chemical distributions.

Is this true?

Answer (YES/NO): YES